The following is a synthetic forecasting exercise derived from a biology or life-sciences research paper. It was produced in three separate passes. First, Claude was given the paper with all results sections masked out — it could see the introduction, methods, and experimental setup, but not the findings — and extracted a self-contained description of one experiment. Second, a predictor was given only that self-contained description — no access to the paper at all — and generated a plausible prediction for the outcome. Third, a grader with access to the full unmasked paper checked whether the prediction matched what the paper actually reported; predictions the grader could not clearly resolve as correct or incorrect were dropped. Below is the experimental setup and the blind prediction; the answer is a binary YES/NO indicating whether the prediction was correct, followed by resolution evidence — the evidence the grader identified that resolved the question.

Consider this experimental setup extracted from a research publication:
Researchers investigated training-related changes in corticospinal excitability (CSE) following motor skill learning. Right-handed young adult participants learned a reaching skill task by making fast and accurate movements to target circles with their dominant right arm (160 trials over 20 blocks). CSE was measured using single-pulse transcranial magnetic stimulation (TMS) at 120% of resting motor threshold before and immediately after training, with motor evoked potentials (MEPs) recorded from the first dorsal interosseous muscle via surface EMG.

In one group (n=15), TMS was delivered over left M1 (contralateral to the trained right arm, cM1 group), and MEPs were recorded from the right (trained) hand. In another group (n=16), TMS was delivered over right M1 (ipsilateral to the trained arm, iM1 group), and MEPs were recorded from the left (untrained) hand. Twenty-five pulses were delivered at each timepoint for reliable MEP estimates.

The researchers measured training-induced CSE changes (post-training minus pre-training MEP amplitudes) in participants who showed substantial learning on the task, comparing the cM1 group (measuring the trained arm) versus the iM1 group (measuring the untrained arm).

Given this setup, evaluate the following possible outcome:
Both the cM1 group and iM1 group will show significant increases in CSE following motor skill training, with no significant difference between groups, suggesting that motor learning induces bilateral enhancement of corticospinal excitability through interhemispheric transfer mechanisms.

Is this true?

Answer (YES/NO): NO